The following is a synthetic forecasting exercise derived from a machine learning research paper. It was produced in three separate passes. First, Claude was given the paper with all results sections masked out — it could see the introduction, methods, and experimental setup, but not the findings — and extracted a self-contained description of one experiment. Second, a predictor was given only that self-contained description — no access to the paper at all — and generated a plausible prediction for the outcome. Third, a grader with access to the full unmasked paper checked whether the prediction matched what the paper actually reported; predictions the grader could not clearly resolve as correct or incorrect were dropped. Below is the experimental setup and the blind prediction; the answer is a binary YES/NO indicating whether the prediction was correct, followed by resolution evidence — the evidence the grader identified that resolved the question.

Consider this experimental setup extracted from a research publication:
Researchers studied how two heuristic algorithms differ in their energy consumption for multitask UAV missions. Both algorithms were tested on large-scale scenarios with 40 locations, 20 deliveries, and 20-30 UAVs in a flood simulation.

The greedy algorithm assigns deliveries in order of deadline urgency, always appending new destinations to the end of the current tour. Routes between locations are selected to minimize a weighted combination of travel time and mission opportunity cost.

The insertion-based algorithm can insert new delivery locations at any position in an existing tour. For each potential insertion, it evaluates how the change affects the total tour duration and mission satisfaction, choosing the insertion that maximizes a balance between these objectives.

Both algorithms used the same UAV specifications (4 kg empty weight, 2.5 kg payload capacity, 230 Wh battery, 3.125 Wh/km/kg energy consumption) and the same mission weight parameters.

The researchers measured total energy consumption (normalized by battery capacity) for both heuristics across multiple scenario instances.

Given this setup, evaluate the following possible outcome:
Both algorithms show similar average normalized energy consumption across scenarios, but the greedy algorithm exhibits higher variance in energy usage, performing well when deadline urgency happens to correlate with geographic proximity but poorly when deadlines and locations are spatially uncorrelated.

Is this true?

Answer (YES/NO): NO